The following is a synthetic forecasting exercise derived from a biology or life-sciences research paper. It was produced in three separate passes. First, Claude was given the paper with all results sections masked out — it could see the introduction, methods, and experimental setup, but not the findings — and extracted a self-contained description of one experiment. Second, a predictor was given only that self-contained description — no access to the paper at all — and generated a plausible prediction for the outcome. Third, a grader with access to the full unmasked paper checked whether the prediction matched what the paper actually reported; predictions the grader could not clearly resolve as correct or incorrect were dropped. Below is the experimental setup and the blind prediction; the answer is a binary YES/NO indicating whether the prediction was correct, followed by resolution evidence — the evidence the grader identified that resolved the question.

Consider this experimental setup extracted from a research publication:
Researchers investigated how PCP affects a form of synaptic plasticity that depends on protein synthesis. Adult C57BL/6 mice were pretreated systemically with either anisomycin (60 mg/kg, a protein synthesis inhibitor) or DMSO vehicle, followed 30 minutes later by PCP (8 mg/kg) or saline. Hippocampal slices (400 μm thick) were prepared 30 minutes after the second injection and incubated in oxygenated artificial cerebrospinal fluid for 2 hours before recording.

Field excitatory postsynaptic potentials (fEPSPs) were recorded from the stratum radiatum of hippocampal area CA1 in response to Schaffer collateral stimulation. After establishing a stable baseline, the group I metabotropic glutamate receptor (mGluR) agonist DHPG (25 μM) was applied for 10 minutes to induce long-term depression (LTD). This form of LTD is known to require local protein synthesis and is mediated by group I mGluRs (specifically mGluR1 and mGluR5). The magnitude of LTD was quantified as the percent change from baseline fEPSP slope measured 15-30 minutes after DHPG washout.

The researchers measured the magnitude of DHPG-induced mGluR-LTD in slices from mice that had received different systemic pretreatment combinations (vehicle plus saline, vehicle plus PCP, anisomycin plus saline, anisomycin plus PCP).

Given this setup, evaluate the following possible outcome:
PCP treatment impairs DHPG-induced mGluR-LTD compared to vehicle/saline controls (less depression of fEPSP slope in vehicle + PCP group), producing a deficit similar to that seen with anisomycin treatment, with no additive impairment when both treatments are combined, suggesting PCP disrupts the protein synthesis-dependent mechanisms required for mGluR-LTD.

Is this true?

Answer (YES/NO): NO